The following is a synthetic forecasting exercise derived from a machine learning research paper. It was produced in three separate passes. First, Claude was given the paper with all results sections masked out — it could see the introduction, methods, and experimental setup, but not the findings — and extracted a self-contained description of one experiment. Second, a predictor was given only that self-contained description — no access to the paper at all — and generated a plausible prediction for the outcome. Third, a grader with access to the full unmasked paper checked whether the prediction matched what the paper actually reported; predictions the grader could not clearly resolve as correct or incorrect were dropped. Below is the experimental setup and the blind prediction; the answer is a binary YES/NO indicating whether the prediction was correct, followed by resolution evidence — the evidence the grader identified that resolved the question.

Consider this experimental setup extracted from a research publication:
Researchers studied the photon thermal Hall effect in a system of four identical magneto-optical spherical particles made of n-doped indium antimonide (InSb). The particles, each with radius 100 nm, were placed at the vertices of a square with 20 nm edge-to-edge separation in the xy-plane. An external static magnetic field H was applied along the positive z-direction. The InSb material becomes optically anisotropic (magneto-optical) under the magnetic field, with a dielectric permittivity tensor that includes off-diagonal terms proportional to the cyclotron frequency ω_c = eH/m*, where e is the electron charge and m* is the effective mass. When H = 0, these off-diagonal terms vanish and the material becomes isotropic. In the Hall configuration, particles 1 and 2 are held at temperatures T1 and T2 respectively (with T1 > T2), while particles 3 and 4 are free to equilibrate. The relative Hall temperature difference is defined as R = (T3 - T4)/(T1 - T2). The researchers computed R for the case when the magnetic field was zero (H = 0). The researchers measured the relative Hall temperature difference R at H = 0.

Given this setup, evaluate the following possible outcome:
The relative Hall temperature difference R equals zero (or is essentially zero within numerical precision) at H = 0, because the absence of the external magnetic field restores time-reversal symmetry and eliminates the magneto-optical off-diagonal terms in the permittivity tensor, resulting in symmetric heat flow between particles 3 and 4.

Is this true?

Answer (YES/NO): YES